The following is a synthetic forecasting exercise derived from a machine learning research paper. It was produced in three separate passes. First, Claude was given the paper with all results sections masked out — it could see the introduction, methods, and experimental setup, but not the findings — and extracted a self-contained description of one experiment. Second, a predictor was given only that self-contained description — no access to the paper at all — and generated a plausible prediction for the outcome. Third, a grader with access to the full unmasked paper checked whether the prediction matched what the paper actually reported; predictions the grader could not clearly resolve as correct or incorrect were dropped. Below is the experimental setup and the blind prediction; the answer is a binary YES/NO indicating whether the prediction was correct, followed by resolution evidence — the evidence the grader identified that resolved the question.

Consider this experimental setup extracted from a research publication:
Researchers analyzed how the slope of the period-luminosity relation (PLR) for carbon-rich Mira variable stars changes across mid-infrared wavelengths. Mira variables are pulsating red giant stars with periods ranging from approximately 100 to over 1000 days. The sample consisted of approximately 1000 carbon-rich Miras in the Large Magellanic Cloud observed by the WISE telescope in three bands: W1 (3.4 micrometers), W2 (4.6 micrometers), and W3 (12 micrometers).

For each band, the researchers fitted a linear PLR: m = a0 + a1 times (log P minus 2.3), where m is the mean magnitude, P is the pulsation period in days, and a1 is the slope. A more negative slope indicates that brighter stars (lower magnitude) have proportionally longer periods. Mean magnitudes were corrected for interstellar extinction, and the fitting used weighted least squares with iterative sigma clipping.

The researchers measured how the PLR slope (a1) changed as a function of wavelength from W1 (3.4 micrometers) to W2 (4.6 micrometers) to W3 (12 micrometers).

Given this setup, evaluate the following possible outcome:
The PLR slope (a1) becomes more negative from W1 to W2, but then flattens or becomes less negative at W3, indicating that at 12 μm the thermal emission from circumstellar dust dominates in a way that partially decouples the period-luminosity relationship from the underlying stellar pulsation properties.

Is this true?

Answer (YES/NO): NO